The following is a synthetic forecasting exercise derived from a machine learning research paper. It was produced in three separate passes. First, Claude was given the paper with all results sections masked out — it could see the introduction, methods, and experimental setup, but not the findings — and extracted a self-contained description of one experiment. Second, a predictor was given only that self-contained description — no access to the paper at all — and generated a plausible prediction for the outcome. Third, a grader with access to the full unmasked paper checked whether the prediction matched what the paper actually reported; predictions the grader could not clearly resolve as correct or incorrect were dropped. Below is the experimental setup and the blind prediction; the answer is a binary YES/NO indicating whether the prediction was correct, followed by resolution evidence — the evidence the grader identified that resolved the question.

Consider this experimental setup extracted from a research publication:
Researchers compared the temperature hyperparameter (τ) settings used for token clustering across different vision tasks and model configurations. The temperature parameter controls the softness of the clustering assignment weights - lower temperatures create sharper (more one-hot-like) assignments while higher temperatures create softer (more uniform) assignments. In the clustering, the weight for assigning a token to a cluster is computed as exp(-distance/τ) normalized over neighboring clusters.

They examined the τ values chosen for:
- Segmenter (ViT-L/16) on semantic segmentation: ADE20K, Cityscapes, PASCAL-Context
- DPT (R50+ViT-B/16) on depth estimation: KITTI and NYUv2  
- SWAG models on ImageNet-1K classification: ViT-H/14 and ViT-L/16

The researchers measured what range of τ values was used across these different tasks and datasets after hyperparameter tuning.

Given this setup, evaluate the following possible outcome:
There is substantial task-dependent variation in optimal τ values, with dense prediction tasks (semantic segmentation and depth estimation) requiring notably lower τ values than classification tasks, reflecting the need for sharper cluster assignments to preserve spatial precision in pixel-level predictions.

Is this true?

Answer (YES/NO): NO